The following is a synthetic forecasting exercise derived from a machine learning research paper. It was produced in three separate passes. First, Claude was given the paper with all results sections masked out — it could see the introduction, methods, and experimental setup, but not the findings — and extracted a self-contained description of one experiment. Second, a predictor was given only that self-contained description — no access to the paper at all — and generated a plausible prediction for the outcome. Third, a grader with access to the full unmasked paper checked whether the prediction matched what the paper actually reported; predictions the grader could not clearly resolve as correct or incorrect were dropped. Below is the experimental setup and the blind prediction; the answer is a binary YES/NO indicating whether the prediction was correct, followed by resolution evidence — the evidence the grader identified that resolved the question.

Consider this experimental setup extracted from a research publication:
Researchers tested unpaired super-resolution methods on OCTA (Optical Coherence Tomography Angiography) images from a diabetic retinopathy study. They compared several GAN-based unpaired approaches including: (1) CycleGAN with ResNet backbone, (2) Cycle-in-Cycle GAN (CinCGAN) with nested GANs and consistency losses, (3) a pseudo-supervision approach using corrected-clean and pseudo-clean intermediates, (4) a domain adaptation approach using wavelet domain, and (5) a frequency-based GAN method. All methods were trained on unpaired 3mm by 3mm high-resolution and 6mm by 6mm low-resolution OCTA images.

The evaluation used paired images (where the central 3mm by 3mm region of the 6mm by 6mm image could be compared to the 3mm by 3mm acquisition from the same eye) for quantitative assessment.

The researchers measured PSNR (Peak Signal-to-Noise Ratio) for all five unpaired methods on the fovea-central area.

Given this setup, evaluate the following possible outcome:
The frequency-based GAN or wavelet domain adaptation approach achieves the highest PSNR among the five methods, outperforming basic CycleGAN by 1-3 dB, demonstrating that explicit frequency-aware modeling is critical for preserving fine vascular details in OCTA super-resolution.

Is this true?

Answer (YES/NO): NO